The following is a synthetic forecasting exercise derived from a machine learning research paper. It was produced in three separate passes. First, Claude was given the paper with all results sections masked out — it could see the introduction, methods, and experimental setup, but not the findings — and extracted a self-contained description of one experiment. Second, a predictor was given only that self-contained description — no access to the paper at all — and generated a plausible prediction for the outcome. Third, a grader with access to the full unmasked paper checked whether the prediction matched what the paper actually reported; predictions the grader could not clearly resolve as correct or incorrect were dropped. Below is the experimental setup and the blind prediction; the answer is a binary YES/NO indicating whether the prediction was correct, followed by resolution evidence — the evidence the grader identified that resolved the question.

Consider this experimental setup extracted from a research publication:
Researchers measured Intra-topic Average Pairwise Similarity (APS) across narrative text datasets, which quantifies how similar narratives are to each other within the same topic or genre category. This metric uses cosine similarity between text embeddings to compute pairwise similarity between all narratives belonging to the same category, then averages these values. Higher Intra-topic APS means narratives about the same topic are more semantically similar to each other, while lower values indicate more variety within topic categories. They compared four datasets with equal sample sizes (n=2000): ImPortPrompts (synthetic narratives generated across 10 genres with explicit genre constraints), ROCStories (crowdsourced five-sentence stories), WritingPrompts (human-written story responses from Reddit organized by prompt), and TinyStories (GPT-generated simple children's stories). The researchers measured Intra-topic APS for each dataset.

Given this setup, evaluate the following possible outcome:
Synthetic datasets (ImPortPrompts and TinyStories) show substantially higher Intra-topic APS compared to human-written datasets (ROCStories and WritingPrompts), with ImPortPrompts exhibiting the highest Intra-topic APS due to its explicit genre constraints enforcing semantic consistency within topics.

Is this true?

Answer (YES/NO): NO